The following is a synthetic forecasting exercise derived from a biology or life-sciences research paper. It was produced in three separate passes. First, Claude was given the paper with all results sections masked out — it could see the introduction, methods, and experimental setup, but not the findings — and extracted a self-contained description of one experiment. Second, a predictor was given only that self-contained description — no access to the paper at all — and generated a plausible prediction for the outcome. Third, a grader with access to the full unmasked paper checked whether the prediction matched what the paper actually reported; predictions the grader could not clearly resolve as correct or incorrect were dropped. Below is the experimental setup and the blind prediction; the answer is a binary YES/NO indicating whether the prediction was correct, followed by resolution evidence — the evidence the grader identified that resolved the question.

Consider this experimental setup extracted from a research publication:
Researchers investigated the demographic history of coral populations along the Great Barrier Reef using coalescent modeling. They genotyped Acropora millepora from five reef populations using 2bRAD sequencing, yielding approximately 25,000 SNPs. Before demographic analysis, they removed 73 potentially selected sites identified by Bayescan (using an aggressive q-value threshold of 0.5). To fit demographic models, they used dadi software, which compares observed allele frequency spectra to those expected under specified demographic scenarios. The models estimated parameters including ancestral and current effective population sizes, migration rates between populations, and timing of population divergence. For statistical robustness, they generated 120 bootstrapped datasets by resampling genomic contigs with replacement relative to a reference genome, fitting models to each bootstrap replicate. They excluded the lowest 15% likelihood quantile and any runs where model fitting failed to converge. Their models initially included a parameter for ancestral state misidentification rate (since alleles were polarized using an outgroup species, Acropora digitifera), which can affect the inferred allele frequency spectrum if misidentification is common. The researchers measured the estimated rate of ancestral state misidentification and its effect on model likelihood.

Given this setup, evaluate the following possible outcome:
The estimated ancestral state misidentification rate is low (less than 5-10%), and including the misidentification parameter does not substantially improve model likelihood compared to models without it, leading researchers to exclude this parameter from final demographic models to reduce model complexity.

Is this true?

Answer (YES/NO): YES